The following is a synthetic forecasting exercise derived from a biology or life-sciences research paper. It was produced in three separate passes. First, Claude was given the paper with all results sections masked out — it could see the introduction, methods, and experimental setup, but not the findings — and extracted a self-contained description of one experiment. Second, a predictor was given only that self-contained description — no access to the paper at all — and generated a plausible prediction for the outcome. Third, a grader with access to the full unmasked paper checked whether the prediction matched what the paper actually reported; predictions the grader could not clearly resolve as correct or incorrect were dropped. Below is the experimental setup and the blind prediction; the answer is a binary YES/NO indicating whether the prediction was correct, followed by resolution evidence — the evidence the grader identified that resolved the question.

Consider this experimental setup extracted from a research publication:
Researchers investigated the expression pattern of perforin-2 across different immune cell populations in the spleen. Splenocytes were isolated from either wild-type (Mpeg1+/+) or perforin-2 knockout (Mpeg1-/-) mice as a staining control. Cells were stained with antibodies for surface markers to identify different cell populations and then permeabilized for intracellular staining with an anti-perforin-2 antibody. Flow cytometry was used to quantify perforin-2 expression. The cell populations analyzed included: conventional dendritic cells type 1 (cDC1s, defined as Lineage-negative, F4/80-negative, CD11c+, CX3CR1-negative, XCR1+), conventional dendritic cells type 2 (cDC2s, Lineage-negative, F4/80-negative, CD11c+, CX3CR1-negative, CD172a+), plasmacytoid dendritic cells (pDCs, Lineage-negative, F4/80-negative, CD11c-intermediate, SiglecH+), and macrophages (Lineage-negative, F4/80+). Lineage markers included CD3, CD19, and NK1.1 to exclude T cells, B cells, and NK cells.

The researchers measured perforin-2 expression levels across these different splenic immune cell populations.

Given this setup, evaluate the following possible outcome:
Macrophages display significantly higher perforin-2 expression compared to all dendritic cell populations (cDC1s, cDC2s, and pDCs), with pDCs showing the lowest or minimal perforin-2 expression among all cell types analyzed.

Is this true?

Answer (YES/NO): NO